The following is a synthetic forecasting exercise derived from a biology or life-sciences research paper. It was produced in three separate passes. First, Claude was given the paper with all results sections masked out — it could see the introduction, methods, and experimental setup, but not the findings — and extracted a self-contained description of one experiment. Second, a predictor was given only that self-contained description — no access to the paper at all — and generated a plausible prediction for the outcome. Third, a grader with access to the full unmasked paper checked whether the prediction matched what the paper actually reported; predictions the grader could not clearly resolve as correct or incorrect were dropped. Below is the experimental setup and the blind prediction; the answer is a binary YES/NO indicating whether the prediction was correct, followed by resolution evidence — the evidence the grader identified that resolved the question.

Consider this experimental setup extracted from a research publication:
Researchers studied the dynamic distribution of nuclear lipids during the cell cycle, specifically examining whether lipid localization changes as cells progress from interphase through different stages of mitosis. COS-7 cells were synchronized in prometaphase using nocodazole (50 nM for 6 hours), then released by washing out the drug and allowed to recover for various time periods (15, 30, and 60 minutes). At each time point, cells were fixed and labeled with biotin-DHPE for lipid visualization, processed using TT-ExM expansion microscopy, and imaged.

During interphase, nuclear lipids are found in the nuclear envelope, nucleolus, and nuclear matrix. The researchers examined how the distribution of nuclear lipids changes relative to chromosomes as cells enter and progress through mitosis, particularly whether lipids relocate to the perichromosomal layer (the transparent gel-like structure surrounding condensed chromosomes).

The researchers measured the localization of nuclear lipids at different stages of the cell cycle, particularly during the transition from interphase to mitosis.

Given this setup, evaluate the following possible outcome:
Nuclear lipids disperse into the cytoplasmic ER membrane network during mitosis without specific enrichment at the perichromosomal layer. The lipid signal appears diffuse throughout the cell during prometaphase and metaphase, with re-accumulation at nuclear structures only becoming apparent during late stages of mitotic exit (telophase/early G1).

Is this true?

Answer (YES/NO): NO